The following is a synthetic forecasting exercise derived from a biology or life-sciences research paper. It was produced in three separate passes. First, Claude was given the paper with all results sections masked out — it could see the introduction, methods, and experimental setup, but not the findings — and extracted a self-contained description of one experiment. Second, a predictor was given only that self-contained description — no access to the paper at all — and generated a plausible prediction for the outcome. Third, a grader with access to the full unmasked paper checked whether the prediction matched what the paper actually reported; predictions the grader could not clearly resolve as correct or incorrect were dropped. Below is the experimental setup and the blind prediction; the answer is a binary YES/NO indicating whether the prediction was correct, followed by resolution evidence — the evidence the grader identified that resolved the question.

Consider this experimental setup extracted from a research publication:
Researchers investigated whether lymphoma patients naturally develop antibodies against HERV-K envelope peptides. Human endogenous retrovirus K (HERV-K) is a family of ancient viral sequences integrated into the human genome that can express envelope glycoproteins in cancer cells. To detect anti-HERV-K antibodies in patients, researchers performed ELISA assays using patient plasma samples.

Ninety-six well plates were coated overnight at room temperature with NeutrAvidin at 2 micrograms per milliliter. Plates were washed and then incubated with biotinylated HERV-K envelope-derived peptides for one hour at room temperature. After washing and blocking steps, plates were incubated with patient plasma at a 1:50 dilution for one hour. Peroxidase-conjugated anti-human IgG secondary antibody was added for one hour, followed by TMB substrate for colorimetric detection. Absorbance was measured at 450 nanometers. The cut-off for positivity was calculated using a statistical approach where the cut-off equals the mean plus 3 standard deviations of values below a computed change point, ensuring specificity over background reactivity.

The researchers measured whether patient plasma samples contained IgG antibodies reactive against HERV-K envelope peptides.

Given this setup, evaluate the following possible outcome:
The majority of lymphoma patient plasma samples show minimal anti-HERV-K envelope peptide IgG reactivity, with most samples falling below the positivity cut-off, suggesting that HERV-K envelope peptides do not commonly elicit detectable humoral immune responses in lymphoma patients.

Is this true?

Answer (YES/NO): NO